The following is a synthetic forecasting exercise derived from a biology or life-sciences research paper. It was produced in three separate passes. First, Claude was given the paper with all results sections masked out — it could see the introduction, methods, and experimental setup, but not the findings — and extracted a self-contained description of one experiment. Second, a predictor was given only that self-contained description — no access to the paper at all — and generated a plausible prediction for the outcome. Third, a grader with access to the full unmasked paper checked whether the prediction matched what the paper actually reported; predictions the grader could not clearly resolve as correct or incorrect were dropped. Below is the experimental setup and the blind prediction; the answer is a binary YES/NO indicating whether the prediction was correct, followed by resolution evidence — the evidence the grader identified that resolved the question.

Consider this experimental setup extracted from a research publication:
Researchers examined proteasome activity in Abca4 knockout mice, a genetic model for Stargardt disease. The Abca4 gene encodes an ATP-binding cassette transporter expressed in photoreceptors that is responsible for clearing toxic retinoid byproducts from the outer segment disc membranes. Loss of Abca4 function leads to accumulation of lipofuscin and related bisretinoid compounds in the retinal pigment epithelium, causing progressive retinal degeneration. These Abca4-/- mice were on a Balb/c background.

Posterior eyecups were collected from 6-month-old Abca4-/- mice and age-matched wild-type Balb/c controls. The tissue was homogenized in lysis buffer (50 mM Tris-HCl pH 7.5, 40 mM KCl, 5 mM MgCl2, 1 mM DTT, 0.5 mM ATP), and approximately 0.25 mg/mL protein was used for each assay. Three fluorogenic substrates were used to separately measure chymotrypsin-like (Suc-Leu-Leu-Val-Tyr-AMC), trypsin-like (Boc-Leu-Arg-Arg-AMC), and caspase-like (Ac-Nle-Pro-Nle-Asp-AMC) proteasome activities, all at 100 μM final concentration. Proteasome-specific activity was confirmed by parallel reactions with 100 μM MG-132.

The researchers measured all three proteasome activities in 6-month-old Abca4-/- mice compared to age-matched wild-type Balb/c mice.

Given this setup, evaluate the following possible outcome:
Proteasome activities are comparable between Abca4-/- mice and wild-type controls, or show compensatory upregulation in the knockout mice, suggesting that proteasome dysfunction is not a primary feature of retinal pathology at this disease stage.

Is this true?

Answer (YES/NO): YES